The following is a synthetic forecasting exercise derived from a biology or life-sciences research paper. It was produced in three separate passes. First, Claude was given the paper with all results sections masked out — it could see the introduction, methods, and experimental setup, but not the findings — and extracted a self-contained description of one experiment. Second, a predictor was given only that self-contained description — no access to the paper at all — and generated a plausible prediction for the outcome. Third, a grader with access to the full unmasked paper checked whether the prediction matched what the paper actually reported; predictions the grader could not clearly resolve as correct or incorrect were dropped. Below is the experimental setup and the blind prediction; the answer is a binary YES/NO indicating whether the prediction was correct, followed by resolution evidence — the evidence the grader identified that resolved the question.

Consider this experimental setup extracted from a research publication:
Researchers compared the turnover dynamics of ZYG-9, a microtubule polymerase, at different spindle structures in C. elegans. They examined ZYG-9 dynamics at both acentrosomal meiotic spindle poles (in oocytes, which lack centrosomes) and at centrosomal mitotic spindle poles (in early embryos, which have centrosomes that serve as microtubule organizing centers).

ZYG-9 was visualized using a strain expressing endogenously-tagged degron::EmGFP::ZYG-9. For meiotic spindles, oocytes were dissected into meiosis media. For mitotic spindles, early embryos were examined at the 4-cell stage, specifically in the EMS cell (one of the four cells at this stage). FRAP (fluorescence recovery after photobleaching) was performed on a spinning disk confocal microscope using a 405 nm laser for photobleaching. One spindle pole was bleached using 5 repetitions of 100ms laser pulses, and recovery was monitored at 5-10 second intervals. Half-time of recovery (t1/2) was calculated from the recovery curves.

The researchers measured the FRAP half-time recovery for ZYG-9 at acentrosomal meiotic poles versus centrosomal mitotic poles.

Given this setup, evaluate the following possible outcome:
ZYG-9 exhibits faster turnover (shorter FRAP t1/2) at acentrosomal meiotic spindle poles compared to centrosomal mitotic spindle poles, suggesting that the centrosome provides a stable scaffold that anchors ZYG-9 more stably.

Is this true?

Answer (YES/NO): YES